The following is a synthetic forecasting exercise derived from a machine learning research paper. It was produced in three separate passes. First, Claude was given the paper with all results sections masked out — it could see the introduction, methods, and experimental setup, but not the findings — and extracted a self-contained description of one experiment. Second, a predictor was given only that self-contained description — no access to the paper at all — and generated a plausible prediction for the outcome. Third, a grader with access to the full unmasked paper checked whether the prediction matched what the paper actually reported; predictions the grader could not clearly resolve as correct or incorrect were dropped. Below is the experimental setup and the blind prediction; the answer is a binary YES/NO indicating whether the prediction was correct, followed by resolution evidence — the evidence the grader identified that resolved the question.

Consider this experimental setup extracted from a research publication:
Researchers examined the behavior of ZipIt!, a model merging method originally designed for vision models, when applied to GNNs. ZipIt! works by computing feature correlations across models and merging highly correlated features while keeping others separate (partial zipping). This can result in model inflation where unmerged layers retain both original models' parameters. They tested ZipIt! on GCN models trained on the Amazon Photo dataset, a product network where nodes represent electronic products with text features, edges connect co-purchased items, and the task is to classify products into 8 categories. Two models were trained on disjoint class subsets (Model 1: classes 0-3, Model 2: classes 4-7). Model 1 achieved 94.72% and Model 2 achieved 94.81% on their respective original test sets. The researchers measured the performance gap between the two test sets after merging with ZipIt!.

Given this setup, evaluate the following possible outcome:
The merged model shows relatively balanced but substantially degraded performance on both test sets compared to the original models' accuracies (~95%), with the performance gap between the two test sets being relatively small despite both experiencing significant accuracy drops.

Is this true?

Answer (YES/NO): NO